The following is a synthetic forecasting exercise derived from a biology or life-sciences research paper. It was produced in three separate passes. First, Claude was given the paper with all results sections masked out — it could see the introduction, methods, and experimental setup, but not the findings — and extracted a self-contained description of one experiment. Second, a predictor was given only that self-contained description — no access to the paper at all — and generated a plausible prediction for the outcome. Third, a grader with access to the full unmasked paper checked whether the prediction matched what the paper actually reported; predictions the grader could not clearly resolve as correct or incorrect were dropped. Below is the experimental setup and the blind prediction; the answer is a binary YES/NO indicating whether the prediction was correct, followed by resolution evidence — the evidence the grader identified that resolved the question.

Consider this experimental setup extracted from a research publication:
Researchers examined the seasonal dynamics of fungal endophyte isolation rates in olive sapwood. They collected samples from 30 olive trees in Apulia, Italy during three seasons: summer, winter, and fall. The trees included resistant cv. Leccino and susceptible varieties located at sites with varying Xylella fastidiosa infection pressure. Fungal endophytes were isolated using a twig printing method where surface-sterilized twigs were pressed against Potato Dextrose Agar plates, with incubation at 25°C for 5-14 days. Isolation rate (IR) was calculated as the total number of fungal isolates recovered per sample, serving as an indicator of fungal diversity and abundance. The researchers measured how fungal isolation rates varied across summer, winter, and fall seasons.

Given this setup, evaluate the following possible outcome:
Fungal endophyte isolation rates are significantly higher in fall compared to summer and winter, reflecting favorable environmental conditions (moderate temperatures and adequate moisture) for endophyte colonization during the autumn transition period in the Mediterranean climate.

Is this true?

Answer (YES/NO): NO